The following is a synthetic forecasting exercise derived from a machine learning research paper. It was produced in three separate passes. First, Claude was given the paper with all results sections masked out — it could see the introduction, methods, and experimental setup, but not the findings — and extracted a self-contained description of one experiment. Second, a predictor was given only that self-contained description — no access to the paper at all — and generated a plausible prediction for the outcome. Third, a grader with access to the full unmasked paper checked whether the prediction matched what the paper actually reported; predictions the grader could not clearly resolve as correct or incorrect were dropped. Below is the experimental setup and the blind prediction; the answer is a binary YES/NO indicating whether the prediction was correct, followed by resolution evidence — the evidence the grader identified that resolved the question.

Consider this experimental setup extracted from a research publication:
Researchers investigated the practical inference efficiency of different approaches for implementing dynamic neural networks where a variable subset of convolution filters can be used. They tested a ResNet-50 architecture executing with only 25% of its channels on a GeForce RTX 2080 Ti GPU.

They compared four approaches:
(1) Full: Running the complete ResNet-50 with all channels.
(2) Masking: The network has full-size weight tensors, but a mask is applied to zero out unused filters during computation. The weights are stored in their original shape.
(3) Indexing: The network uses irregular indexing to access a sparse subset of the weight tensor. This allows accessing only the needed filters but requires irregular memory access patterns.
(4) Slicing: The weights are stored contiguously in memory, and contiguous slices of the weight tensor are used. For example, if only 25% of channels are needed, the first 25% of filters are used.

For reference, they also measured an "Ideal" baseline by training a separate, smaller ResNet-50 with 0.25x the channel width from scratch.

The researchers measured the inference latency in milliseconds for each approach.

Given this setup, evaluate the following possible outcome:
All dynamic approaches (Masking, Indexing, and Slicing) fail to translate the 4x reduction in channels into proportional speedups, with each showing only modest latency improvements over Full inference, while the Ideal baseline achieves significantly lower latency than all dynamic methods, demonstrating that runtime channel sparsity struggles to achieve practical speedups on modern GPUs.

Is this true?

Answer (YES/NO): NO